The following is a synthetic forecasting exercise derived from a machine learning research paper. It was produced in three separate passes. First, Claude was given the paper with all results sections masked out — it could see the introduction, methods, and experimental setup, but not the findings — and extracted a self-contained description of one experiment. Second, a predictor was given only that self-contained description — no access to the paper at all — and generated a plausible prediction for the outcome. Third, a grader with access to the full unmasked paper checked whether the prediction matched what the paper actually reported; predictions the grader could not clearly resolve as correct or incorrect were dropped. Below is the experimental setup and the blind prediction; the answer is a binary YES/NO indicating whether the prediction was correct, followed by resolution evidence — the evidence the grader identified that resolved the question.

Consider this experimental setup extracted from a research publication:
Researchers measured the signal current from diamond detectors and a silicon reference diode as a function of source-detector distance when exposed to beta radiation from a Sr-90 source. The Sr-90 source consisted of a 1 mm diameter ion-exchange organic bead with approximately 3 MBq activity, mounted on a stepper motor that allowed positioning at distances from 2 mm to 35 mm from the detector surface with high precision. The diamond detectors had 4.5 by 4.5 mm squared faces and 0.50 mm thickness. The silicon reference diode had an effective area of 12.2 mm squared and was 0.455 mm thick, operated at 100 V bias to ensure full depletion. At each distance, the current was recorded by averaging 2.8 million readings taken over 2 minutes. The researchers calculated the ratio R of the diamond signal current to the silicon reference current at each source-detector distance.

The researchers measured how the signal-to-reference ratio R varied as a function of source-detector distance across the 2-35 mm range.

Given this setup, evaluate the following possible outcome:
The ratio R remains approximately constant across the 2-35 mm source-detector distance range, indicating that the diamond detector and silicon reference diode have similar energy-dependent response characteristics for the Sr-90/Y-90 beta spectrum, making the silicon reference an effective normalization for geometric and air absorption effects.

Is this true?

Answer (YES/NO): YES